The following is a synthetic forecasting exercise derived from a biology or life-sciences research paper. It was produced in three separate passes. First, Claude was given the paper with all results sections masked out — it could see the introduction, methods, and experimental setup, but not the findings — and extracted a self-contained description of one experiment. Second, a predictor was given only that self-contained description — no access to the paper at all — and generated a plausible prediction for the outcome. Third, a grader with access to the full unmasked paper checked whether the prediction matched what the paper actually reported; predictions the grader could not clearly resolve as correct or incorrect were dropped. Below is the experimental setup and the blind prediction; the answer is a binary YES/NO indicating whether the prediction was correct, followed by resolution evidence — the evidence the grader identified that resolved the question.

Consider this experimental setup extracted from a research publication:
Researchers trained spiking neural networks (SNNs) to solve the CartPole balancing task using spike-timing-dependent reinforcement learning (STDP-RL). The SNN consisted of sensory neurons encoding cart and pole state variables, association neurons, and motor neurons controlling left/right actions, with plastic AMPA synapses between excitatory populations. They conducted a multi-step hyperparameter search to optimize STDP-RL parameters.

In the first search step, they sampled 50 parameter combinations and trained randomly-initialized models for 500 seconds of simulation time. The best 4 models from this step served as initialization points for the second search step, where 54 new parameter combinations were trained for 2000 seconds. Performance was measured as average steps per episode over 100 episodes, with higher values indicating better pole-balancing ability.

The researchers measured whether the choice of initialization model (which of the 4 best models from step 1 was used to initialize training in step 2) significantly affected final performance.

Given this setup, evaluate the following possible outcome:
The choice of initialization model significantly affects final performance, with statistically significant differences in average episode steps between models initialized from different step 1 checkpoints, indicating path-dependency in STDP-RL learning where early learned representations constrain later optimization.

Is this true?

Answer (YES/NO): YES